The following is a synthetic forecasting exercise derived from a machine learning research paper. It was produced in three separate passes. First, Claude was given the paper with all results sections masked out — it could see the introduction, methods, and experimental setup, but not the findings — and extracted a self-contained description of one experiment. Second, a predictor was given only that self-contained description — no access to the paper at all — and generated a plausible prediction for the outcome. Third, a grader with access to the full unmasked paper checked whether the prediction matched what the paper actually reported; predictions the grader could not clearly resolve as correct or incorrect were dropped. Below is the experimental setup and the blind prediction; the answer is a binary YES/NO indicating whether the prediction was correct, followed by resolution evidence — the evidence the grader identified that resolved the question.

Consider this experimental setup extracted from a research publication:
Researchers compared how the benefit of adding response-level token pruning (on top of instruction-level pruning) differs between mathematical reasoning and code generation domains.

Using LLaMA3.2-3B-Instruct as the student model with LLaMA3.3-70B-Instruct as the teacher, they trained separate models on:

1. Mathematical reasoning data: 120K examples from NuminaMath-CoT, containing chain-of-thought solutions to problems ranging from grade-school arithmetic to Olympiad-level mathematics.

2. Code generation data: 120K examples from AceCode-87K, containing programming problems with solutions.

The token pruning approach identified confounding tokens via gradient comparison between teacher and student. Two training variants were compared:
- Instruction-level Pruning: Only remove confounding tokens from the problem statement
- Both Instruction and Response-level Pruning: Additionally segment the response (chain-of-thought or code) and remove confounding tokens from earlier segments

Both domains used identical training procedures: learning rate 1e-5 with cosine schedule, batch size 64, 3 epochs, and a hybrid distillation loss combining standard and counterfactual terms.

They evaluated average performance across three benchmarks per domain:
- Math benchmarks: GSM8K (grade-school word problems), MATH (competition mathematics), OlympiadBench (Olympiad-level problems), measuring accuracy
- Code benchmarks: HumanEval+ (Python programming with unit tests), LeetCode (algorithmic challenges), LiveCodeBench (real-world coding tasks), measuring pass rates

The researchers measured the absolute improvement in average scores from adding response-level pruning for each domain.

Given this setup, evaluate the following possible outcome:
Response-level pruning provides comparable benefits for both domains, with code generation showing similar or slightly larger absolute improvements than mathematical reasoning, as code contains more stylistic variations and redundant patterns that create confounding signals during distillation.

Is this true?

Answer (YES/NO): NO